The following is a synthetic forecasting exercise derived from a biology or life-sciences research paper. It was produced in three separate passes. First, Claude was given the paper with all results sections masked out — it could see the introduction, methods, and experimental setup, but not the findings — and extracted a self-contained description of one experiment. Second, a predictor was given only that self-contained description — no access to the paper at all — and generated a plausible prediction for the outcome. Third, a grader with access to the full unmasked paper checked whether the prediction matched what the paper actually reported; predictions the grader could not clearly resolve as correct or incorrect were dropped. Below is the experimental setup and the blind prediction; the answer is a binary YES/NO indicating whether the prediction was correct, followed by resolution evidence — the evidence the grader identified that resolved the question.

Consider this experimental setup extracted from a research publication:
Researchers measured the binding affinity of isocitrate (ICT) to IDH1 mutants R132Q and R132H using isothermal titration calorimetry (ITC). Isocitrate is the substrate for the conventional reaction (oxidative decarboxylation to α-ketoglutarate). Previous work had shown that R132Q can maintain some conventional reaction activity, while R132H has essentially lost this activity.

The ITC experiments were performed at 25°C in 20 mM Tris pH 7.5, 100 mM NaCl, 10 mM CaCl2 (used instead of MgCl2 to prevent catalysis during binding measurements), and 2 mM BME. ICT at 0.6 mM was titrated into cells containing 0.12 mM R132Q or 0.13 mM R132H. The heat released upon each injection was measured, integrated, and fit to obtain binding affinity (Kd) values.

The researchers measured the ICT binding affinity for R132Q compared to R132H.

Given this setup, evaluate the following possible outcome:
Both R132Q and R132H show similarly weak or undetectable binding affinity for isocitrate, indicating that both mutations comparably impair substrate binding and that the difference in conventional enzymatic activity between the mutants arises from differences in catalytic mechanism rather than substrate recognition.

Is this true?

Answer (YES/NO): NO